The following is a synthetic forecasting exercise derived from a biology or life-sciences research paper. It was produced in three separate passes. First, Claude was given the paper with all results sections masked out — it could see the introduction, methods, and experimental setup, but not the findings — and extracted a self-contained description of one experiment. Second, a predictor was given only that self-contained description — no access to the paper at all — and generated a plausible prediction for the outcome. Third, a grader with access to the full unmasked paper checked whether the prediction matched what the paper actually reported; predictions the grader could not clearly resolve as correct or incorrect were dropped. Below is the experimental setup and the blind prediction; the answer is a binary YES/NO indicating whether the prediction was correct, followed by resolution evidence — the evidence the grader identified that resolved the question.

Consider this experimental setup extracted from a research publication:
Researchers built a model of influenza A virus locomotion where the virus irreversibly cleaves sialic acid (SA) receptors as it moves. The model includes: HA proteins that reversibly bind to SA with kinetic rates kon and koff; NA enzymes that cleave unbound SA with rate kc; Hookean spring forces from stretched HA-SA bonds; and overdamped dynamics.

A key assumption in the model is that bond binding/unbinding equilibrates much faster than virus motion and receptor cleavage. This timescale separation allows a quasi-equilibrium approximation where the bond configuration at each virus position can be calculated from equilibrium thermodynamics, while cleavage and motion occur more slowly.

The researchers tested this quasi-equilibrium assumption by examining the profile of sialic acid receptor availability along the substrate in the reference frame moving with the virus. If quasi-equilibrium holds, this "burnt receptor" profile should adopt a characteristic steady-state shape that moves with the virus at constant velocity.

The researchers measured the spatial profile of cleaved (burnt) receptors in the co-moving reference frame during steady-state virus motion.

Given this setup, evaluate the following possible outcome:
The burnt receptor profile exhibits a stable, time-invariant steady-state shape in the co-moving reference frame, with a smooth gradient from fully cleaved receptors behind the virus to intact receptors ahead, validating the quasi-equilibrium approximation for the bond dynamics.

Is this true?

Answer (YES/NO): YES